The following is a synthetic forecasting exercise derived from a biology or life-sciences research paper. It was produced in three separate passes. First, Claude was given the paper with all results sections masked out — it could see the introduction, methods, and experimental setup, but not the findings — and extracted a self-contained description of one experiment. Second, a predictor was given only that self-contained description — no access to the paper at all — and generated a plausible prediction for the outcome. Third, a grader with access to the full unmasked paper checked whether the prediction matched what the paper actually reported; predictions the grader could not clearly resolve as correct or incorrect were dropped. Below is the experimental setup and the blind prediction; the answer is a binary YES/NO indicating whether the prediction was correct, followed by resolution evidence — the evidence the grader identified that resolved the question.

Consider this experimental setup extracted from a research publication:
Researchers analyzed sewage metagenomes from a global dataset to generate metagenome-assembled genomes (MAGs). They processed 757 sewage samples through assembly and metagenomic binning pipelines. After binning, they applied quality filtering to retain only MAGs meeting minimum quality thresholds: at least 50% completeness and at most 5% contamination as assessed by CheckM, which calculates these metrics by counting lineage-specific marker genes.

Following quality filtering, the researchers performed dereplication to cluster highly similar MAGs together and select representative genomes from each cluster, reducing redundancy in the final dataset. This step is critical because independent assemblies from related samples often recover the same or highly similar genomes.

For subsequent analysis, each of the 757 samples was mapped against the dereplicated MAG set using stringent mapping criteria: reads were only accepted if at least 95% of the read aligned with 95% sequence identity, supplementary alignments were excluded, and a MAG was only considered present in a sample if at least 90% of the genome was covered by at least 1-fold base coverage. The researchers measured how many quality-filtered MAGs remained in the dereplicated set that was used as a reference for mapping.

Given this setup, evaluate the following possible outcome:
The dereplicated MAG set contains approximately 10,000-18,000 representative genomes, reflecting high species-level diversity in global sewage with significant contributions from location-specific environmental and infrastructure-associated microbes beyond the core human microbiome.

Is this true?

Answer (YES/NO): NO